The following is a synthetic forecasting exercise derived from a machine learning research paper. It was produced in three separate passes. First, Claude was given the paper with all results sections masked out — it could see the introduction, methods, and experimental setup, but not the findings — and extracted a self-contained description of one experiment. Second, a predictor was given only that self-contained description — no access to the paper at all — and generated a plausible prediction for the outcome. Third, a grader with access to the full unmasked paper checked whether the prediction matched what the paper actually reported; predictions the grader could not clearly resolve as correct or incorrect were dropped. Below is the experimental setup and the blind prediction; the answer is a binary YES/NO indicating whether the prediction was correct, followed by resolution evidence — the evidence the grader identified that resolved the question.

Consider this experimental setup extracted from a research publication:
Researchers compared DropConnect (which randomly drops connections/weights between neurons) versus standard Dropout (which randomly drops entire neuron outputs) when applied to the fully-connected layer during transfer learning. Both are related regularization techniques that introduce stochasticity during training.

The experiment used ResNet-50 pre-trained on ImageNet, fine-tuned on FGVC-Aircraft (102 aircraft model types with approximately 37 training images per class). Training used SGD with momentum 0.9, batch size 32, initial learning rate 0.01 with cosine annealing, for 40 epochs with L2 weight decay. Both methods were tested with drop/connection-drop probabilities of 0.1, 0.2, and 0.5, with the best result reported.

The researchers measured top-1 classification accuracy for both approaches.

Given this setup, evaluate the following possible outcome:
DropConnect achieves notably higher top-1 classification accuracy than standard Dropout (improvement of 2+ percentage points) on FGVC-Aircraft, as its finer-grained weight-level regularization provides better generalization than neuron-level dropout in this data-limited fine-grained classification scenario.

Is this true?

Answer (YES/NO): NO